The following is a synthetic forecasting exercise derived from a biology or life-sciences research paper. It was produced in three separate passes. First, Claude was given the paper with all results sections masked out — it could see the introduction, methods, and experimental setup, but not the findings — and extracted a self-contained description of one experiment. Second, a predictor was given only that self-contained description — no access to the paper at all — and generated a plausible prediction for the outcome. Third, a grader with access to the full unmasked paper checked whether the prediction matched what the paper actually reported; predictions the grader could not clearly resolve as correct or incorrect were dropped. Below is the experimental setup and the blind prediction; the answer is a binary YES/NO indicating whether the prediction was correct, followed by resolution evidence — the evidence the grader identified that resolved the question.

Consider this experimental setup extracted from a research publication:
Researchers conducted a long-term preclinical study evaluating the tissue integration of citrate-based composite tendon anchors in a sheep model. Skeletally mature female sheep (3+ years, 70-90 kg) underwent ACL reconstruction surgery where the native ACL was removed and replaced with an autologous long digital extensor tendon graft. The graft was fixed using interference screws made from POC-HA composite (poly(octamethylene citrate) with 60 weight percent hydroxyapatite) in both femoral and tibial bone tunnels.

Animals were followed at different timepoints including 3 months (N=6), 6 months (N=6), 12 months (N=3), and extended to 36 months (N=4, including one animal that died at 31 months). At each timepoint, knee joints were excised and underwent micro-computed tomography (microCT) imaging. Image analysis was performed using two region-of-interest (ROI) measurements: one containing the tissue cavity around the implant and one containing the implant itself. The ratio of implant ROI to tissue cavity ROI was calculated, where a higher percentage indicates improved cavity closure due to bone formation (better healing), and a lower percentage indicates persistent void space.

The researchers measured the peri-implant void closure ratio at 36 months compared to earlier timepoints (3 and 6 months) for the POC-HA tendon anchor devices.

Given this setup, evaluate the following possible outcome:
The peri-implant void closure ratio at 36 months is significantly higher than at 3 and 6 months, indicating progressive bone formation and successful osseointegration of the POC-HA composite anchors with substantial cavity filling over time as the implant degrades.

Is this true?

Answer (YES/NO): NO